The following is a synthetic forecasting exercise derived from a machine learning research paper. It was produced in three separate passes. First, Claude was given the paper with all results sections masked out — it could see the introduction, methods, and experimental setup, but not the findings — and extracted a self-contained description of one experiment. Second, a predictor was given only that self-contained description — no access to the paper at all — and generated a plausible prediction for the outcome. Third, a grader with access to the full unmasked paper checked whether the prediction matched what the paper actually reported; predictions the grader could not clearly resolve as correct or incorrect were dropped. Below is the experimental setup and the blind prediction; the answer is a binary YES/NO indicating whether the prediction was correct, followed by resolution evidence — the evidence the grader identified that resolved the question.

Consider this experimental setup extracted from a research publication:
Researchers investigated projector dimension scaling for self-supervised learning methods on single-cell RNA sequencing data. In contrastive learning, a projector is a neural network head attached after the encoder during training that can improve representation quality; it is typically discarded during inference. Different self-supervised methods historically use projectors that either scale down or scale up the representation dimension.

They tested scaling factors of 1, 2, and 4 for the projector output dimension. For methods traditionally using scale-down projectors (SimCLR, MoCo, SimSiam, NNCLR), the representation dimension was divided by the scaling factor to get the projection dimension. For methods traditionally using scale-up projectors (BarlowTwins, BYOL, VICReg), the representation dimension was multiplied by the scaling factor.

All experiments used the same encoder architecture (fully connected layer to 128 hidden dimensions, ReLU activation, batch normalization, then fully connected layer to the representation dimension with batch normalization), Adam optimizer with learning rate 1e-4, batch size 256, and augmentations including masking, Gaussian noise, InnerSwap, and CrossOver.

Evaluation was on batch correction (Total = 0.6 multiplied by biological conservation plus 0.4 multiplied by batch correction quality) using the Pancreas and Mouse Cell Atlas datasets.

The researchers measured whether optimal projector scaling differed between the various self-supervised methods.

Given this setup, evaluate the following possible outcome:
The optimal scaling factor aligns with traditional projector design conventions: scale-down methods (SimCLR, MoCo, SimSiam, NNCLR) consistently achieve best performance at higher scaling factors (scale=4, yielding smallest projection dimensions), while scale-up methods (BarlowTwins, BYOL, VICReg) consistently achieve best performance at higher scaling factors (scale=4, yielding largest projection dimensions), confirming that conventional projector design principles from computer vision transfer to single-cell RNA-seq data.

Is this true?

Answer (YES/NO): NO